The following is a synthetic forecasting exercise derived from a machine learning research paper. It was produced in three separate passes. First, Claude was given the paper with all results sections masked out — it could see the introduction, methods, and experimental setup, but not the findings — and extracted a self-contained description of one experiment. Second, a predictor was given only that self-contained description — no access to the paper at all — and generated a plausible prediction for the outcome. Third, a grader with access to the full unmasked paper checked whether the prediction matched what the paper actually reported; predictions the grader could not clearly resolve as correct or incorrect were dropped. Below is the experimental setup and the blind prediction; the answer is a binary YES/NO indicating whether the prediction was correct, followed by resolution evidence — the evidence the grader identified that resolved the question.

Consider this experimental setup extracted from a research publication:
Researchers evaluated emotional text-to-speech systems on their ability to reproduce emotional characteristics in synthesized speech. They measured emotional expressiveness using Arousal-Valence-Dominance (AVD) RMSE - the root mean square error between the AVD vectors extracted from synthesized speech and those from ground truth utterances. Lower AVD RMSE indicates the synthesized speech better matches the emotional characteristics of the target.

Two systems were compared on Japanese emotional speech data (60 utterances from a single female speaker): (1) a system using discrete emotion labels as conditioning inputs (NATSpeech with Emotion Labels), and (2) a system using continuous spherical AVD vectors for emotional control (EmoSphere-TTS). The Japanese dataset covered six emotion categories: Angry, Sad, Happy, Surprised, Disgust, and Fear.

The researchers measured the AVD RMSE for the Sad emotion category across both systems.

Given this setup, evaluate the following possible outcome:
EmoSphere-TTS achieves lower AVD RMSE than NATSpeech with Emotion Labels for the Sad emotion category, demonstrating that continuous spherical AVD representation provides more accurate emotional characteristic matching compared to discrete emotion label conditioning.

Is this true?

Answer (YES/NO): YES